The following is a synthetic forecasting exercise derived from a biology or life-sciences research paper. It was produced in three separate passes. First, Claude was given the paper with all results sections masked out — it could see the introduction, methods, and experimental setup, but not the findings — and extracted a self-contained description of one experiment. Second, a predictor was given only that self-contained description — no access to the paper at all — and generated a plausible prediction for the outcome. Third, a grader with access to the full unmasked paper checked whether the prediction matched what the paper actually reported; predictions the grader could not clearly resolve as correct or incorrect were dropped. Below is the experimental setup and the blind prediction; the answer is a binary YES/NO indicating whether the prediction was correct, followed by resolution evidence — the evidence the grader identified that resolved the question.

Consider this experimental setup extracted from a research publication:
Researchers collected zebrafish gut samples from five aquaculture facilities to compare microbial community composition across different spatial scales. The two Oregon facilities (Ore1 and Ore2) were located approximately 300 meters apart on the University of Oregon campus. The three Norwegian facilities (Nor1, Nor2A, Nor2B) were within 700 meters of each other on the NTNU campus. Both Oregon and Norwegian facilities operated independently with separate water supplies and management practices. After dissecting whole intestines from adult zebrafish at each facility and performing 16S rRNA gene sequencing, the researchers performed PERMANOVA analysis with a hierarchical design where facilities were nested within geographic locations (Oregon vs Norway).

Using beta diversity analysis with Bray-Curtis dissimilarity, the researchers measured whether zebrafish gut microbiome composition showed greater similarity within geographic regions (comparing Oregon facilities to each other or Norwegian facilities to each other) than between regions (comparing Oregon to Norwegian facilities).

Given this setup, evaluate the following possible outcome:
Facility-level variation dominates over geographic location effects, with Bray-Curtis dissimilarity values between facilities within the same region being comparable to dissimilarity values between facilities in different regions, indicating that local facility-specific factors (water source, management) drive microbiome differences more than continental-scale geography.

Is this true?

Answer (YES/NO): NO